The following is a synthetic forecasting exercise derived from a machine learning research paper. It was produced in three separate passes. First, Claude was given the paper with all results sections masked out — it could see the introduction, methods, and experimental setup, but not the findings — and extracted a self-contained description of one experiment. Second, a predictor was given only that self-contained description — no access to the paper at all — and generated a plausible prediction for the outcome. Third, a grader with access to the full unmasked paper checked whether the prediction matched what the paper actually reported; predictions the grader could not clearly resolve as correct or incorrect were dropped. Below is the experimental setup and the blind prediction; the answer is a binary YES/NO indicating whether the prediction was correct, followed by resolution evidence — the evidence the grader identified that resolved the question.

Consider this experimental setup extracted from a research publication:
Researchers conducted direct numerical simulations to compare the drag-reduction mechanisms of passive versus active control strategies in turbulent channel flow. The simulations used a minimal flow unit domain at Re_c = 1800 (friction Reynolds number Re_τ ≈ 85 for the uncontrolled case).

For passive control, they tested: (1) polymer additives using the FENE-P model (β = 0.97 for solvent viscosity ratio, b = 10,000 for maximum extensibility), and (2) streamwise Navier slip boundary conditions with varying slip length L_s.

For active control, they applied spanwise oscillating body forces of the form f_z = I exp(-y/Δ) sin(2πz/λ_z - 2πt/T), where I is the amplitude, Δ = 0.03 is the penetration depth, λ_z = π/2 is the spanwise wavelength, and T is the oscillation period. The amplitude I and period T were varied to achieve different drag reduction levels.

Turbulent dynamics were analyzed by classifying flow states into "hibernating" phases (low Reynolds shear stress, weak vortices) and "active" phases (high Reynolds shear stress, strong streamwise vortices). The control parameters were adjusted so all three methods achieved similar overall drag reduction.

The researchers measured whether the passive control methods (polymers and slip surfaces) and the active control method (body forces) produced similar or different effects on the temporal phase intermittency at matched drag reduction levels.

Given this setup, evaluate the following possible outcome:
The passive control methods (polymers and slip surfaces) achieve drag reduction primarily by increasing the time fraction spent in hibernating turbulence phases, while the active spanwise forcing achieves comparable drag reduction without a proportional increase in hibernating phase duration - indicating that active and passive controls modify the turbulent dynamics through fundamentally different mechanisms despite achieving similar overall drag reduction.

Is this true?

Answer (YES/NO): YES